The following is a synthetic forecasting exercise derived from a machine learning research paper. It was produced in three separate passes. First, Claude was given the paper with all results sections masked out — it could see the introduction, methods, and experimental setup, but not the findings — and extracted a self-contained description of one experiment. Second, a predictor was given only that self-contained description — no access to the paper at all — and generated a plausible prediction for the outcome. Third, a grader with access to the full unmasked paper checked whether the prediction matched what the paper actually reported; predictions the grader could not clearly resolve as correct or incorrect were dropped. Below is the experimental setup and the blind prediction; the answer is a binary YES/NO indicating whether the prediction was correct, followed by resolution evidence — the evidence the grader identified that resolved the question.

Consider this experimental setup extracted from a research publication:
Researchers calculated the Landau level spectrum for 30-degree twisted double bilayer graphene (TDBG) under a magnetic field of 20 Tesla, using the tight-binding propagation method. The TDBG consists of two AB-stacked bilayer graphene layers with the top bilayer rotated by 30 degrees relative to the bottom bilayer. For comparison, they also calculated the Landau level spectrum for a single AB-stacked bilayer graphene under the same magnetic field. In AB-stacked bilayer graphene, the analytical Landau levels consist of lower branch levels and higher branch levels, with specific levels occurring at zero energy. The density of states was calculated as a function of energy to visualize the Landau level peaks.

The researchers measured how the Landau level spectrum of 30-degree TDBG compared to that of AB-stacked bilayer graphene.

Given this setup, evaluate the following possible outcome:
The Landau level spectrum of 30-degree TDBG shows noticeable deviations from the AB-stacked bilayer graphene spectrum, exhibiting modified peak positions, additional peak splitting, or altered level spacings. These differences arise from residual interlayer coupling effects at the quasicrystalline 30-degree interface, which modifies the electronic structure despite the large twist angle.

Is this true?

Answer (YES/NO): NO